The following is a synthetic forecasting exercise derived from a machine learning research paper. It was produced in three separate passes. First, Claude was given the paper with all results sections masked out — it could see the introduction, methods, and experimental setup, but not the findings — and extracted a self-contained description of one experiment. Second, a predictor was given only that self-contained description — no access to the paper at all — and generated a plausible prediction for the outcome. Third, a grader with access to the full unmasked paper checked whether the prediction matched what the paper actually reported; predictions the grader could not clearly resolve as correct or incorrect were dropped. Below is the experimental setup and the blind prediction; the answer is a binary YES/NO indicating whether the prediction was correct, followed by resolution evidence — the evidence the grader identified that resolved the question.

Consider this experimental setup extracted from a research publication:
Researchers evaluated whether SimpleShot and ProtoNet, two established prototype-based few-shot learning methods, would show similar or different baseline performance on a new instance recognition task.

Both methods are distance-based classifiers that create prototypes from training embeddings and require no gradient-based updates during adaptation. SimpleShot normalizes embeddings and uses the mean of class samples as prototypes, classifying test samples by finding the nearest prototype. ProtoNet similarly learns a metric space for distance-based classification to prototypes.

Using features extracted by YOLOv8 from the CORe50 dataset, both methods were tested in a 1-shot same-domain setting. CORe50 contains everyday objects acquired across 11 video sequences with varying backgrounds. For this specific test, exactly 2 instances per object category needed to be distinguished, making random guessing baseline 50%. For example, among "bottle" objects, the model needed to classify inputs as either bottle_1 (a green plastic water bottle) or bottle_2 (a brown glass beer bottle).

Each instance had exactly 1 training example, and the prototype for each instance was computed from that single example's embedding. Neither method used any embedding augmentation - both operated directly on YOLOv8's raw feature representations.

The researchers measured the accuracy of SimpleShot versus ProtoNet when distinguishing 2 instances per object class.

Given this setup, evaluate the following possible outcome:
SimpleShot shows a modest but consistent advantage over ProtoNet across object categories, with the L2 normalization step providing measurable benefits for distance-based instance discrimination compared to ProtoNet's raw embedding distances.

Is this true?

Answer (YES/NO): NO